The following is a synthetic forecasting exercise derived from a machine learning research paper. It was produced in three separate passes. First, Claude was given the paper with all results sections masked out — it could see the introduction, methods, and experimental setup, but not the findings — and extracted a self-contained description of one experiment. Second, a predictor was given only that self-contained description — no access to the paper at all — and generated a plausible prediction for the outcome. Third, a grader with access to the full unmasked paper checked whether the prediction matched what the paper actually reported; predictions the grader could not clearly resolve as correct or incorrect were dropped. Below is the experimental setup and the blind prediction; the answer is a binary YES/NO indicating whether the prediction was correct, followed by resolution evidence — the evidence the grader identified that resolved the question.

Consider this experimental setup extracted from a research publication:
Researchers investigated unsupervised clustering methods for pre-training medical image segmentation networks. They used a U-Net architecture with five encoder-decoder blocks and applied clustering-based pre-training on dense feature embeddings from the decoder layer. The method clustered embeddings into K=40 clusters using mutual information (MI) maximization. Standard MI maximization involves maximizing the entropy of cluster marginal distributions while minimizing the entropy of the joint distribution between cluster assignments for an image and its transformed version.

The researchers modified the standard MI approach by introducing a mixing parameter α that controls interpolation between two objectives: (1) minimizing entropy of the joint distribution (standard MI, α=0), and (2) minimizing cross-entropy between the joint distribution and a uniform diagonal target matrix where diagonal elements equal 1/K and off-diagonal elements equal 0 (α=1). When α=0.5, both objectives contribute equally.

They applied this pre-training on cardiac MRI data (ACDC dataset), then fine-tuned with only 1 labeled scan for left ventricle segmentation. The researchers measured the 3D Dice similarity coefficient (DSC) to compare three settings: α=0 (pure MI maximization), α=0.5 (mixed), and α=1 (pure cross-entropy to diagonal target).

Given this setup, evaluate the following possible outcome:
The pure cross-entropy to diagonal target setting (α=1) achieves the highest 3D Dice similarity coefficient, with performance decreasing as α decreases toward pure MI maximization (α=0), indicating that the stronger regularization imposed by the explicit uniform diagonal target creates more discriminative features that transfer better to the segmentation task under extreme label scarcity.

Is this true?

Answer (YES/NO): NO